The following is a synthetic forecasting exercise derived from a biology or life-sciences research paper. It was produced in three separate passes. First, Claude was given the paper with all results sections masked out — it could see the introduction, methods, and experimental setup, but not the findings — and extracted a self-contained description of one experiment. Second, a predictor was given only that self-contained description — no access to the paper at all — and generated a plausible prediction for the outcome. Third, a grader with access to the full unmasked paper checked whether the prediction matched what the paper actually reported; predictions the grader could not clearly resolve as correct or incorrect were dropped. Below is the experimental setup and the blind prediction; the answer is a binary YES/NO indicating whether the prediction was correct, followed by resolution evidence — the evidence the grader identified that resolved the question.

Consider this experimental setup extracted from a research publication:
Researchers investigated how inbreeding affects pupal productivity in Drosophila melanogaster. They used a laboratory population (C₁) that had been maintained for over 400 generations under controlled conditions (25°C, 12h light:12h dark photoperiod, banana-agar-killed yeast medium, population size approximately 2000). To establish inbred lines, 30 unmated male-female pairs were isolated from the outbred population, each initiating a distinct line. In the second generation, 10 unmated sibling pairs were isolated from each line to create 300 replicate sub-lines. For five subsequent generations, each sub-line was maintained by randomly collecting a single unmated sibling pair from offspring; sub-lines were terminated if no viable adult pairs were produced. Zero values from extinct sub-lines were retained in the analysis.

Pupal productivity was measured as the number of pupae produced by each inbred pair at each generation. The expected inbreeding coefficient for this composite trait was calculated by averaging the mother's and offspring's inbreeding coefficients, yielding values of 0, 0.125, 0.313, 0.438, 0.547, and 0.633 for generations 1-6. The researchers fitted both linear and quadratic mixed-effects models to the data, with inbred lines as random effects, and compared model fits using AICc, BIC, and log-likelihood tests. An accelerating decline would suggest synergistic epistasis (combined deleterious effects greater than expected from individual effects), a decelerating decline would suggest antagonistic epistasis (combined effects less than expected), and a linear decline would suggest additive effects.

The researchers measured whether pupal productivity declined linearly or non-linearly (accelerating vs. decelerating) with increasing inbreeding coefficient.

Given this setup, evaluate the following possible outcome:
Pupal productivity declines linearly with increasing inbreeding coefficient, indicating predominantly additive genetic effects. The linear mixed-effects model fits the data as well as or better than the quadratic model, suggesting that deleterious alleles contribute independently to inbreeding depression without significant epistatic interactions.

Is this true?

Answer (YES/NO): NO